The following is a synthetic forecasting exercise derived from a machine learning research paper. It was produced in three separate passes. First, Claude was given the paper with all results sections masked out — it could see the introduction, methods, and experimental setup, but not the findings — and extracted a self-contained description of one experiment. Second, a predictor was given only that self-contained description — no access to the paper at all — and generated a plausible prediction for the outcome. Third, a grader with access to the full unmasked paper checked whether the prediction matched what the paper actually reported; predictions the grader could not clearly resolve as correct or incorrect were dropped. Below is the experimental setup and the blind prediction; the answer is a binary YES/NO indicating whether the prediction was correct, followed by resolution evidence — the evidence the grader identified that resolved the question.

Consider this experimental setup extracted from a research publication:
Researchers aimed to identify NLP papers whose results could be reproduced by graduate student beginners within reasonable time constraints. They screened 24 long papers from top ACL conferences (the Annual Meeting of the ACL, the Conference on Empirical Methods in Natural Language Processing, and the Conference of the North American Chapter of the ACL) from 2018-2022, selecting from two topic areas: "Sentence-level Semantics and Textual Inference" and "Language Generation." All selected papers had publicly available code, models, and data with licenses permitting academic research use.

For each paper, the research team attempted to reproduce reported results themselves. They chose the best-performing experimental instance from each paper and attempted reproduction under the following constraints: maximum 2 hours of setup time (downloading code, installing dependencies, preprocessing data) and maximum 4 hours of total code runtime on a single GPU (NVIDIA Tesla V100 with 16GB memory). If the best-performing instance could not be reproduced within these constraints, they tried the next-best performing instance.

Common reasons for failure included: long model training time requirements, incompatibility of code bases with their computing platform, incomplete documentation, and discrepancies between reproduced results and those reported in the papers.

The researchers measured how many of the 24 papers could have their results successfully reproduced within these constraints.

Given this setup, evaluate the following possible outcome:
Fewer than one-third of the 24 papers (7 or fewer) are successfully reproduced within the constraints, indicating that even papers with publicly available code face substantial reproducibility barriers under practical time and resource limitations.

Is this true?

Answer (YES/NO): YES